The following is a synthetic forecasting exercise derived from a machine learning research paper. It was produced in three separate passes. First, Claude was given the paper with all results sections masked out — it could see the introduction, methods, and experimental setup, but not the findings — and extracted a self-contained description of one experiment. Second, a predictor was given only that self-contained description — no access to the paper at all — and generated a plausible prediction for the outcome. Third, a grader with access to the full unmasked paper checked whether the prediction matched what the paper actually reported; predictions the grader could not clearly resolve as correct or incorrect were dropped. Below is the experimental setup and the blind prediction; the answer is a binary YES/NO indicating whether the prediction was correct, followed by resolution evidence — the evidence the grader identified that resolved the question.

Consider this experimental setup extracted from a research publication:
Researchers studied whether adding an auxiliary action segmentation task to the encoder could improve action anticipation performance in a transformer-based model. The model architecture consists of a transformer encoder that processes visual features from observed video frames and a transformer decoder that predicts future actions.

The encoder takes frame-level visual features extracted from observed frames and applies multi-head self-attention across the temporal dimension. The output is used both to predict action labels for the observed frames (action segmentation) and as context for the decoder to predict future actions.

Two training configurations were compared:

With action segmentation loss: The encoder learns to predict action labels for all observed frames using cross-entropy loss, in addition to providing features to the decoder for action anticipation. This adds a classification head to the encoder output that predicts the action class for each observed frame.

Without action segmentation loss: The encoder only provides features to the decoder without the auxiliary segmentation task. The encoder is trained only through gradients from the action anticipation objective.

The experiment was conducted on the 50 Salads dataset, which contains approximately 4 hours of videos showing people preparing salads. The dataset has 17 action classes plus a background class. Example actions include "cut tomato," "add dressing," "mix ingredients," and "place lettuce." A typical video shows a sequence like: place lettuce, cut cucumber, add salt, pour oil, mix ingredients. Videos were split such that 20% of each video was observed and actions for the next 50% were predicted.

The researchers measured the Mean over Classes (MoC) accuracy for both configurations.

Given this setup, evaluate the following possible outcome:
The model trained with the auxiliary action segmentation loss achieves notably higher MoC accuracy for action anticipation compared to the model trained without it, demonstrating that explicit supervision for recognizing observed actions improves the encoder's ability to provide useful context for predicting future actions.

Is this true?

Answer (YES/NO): YES